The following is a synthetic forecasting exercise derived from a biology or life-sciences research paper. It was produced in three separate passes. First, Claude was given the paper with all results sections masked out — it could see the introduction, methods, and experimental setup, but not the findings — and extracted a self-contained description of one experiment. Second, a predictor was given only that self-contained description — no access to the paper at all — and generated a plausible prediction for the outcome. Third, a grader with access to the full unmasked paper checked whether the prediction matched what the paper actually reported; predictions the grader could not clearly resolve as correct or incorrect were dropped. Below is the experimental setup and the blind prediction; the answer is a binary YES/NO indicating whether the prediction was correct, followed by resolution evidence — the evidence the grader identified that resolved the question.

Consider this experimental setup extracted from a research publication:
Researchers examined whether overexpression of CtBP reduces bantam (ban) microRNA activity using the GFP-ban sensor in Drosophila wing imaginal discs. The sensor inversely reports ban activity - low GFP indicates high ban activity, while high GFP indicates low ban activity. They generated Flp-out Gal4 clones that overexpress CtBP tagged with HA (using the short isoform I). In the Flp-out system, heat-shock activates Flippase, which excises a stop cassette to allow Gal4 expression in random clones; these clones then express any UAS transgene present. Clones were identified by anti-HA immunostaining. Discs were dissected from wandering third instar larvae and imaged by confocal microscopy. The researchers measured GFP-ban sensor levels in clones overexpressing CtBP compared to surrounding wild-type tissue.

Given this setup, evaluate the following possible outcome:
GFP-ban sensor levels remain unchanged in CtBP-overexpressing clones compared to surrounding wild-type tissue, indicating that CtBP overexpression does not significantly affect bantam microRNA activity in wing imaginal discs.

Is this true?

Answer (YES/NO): NO